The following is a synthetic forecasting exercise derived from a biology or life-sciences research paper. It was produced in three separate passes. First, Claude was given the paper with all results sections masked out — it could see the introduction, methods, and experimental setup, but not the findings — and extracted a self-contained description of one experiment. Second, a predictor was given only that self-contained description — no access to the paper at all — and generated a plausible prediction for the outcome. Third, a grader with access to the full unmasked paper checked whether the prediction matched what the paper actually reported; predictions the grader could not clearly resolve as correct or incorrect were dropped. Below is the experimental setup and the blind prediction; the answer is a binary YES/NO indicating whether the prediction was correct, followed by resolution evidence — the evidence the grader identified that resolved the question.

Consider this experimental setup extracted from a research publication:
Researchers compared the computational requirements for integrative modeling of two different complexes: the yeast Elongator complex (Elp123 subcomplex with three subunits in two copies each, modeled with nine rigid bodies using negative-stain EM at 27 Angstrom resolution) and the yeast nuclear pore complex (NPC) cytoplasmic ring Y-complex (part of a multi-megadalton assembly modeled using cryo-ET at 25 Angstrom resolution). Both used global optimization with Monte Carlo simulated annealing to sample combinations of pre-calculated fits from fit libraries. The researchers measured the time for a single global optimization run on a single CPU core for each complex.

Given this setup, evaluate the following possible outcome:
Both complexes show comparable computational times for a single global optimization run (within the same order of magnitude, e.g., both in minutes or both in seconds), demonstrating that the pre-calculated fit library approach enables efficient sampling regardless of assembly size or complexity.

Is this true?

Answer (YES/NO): NO